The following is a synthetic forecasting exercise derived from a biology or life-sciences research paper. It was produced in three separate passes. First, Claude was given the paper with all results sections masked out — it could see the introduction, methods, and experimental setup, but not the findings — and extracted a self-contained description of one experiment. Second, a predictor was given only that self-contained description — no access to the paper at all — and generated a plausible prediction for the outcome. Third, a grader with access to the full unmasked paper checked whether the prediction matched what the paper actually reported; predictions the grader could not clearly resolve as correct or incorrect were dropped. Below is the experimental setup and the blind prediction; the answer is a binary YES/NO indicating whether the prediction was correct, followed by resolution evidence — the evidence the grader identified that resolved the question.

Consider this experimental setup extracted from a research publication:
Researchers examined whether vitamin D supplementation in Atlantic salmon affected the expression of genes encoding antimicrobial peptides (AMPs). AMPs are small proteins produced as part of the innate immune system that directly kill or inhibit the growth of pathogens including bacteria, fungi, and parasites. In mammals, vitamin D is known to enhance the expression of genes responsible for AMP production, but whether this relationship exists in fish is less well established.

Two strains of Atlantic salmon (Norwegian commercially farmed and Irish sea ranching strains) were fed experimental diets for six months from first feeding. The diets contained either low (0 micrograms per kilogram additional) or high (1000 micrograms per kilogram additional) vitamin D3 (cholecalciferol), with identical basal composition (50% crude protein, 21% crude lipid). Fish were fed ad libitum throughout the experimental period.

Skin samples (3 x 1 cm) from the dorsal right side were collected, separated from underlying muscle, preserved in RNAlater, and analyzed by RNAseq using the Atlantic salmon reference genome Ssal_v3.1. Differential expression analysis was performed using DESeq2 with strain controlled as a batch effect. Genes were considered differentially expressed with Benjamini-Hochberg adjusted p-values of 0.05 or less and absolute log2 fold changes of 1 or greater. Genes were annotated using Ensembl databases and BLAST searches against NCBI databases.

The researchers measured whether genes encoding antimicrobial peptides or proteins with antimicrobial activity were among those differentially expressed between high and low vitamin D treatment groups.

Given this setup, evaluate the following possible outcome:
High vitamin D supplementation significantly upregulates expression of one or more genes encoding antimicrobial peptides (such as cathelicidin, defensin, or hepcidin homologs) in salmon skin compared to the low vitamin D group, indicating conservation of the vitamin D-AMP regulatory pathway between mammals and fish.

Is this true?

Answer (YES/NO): YES